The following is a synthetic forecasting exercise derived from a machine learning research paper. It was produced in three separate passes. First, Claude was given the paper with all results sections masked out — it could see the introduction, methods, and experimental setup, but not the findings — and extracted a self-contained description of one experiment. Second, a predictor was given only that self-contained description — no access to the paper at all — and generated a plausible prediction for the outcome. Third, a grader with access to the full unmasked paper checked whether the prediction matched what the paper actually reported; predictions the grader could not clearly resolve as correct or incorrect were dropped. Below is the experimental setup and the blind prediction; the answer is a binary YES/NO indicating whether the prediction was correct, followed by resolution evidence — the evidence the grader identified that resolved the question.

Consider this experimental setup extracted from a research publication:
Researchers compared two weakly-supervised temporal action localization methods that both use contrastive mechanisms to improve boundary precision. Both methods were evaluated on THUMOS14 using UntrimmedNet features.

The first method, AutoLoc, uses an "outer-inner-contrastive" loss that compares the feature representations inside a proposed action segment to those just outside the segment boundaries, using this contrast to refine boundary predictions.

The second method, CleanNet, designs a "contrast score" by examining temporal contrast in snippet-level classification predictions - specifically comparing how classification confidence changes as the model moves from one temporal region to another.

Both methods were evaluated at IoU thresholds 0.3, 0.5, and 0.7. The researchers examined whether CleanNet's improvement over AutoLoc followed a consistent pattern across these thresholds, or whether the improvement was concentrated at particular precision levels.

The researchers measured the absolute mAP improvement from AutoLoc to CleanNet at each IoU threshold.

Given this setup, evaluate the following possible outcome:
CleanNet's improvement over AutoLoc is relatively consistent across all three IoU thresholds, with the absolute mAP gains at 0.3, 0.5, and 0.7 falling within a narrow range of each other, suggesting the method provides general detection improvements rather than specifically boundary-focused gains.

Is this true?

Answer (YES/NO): NO